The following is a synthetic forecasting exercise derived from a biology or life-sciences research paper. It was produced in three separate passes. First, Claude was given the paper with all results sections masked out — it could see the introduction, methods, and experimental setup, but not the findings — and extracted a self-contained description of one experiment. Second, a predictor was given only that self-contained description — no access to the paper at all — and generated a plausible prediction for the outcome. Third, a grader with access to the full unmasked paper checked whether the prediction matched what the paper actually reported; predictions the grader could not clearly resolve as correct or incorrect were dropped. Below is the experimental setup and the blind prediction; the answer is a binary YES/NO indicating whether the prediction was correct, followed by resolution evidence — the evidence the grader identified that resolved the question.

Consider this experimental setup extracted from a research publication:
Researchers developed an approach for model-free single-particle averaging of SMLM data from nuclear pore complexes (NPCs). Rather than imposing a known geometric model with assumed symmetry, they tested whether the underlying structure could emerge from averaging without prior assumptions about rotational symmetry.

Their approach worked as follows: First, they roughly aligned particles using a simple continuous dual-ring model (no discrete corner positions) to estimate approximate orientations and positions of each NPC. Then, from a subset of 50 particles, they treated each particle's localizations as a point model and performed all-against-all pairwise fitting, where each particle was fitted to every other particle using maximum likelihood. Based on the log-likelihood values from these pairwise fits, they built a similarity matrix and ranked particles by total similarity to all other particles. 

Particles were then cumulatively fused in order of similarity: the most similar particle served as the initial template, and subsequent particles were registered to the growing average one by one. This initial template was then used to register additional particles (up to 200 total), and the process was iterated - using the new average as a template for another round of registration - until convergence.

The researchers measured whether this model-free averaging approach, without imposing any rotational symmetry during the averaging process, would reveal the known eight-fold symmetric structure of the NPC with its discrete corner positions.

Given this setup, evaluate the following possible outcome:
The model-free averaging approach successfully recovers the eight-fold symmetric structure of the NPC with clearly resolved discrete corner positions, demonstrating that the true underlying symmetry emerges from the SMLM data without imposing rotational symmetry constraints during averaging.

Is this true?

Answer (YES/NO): YES